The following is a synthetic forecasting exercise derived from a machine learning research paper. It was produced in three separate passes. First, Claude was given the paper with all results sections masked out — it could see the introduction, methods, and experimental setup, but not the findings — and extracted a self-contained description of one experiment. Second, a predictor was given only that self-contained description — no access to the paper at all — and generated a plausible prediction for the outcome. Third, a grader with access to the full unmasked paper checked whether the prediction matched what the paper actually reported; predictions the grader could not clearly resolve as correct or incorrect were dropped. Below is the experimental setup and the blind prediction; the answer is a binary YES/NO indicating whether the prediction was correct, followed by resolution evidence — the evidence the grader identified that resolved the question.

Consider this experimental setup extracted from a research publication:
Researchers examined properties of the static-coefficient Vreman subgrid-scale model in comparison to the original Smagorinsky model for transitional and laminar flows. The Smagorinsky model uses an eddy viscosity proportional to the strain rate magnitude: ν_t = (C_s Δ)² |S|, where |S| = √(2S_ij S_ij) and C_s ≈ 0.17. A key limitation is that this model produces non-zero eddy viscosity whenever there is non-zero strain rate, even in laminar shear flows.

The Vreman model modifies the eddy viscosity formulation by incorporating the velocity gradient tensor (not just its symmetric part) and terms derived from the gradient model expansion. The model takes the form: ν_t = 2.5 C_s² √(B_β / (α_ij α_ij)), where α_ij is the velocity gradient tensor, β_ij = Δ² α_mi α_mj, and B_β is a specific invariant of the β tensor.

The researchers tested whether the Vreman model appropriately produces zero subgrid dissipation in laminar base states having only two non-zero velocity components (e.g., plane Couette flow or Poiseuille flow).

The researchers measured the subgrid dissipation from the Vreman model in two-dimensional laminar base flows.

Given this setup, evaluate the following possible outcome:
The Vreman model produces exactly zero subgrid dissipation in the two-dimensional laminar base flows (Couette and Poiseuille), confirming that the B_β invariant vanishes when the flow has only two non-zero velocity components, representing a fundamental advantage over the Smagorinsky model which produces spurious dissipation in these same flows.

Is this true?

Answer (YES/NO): NO